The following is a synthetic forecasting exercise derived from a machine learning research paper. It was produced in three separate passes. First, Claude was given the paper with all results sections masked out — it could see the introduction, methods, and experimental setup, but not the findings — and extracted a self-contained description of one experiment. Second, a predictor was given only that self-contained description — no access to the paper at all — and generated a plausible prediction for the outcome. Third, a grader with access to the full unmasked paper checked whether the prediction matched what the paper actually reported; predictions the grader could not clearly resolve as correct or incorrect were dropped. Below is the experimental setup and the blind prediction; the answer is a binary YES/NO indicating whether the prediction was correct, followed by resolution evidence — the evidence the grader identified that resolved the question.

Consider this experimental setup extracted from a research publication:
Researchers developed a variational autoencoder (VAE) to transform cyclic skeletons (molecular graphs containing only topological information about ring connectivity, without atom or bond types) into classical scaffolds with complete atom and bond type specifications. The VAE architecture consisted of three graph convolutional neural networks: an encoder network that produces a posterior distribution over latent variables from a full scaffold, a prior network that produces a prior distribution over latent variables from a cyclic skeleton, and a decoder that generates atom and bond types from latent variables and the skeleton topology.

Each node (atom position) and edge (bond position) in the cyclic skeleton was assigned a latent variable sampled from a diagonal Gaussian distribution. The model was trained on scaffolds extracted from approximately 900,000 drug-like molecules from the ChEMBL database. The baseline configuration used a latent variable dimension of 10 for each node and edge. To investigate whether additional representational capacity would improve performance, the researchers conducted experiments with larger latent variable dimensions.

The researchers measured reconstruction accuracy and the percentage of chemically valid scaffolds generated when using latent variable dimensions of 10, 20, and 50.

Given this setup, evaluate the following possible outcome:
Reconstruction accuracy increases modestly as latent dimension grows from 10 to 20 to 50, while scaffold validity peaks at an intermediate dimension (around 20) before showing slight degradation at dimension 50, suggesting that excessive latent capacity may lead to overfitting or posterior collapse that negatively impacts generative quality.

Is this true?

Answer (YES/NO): NO